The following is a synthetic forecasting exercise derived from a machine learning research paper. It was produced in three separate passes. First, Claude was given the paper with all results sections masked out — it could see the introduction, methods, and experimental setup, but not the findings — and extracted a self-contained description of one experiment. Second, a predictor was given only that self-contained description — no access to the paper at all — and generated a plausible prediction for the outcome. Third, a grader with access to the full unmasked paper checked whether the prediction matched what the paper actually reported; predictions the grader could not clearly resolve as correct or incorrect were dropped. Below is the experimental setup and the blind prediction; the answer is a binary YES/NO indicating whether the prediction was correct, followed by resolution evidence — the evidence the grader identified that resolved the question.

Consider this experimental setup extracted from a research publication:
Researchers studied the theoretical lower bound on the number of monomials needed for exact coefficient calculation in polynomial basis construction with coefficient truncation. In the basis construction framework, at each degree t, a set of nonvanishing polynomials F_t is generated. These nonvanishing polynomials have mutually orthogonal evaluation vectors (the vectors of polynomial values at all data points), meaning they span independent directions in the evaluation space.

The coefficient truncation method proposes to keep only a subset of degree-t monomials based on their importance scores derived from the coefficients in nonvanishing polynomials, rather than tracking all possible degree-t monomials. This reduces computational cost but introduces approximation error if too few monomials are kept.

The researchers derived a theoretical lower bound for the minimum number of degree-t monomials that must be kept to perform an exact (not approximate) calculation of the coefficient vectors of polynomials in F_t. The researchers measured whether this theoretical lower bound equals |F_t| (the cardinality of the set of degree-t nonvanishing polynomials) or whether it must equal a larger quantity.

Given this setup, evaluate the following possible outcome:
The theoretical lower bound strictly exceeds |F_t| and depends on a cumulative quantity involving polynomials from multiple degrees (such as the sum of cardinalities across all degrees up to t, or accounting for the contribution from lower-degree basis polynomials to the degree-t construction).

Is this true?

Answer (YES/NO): NO